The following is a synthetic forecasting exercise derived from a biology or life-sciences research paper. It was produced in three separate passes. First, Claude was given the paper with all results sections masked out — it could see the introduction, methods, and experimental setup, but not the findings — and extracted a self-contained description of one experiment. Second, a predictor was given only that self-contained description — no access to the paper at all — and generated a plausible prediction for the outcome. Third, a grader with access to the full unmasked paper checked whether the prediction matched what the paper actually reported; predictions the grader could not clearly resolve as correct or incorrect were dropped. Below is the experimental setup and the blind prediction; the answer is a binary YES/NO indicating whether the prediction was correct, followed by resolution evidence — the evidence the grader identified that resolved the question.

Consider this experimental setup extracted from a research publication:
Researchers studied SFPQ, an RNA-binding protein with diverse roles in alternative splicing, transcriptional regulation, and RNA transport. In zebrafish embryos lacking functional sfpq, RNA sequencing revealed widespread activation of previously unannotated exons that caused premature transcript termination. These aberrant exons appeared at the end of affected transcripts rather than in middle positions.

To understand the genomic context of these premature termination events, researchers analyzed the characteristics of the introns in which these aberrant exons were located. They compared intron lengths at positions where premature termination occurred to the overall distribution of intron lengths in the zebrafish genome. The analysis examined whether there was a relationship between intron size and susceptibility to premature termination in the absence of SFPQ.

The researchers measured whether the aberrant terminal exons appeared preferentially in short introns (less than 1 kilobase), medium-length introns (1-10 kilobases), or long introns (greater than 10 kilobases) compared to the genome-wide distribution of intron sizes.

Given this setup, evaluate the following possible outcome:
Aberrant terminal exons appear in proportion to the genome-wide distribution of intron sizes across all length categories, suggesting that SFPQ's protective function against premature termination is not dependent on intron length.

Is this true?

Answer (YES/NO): NO